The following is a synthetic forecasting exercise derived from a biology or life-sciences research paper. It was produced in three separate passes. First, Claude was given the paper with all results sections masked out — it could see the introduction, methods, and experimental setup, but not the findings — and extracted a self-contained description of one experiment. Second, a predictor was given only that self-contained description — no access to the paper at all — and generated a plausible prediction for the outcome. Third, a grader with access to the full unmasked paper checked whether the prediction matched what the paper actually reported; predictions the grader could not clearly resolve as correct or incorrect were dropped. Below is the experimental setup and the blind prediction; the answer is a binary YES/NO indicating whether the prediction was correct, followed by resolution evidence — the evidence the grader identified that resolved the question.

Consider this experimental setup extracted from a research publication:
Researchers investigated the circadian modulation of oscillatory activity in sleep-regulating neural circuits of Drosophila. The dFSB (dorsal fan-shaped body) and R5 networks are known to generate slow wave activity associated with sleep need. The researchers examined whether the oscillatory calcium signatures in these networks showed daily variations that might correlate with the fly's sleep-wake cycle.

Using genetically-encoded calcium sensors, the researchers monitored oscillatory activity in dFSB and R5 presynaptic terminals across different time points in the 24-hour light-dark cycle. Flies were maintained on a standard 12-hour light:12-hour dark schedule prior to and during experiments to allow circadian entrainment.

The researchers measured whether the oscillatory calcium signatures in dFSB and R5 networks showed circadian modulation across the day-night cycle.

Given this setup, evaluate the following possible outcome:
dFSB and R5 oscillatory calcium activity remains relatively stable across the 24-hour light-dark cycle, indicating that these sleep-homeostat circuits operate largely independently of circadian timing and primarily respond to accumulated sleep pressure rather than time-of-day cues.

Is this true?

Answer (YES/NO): NO